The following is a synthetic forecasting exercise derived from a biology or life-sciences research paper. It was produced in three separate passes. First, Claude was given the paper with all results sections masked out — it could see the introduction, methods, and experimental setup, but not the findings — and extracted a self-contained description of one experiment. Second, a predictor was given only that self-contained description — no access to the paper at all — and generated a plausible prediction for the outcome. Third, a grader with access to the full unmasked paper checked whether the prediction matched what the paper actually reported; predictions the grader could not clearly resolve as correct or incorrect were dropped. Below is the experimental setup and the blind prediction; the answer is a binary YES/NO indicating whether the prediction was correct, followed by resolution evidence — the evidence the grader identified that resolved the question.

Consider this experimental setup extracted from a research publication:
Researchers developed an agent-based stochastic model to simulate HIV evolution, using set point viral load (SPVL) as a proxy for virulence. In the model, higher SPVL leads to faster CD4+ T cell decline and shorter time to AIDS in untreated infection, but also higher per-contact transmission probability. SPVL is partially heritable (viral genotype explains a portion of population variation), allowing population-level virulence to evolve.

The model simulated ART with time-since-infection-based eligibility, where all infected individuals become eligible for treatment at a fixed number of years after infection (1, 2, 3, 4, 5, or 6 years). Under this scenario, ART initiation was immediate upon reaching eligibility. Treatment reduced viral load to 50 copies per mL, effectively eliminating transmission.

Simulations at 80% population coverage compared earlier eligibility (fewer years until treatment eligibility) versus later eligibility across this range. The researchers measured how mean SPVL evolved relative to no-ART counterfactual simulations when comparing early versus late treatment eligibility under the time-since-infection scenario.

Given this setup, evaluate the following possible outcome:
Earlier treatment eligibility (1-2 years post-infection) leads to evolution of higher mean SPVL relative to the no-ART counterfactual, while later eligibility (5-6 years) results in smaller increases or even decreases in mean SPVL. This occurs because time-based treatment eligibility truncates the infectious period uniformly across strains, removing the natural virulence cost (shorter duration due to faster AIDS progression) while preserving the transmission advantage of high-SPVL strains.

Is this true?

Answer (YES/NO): YES